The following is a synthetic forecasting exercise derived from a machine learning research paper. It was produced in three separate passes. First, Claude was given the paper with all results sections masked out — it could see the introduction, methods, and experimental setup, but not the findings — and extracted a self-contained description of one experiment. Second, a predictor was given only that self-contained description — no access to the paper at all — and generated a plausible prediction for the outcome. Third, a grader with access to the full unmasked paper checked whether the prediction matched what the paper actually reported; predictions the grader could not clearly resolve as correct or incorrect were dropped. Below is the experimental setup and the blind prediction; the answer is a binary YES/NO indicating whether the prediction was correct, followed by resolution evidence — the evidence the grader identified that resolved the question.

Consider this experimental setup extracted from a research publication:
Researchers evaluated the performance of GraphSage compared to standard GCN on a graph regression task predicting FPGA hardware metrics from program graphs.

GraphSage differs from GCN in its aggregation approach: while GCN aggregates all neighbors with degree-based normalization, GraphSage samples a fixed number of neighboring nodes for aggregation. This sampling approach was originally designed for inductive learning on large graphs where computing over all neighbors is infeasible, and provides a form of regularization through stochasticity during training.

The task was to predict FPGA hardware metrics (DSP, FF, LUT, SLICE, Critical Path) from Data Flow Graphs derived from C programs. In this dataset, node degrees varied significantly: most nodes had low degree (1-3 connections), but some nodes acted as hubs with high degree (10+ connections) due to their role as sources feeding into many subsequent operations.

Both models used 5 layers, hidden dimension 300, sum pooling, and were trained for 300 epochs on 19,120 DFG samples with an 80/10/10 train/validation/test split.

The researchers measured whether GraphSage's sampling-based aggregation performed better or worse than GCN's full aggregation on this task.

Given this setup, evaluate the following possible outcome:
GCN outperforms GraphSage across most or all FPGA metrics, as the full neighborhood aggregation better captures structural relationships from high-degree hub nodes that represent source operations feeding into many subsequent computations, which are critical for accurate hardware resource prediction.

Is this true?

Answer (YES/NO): NO